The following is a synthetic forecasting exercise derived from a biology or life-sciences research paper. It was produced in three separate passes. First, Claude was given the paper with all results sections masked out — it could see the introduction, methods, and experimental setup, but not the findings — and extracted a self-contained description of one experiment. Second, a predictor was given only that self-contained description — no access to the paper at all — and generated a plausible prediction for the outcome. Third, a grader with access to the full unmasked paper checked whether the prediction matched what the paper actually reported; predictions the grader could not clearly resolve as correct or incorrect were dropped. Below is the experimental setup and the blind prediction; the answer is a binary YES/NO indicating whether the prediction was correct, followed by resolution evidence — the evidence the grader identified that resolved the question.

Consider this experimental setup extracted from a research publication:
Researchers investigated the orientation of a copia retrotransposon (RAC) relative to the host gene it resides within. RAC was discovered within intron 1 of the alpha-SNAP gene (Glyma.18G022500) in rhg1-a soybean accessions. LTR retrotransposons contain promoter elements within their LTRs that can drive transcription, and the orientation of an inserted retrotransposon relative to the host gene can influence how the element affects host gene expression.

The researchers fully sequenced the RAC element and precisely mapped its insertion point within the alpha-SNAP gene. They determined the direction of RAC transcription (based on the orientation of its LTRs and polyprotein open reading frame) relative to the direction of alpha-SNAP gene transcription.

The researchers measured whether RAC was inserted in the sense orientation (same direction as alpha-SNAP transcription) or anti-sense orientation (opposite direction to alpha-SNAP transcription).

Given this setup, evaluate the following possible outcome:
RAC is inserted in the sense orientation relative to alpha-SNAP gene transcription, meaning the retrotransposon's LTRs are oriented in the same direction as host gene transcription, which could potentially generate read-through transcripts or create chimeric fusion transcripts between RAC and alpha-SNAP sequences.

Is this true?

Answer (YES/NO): NO